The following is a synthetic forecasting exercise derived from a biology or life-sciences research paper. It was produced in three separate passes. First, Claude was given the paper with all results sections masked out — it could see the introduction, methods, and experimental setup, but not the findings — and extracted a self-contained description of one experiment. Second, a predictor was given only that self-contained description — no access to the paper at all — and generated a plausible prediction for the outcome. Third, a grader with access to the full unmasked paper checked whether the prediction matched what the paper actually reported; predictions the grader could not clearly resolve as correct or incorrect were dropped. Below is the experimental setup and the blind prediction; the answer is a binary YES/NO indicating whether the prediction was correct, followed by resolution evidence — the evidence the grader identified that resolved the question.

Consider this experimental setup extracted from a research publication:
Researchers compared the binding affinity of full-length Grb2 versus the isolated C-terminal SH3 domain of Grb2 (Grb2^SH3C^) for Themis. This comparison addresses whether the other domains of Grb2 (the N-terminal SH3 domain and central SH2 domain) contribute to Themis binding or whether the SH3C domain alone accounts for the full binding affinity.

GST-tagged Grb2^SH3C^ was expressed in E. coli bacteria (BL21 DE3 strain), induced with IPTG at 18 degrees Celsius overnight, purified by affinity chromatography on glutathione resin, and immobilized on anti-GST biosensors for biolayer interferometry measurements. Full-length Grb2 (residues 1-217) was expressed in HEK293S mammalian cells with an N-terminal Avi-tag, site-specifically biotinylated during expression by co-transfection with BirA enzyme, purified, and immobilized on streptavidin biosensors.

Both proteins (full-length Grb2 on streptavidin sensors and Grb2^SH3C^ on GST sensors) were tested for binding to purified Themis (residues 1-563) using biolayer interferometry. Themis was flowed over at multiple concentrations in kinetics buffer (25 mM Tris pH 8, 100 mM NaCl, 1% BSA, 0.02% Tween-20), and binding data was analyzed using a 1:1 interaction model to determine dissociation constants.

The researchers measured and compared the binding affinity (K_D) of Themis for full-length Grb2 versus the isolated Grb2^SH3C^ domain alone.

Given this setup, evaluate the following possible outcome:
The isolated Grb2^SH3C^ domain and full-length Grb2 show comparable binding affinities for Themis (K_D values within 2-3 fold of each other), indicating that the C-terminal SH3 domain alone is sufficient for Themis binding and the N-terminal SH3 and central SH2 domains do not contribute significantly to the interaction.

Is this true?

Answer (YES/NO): YES